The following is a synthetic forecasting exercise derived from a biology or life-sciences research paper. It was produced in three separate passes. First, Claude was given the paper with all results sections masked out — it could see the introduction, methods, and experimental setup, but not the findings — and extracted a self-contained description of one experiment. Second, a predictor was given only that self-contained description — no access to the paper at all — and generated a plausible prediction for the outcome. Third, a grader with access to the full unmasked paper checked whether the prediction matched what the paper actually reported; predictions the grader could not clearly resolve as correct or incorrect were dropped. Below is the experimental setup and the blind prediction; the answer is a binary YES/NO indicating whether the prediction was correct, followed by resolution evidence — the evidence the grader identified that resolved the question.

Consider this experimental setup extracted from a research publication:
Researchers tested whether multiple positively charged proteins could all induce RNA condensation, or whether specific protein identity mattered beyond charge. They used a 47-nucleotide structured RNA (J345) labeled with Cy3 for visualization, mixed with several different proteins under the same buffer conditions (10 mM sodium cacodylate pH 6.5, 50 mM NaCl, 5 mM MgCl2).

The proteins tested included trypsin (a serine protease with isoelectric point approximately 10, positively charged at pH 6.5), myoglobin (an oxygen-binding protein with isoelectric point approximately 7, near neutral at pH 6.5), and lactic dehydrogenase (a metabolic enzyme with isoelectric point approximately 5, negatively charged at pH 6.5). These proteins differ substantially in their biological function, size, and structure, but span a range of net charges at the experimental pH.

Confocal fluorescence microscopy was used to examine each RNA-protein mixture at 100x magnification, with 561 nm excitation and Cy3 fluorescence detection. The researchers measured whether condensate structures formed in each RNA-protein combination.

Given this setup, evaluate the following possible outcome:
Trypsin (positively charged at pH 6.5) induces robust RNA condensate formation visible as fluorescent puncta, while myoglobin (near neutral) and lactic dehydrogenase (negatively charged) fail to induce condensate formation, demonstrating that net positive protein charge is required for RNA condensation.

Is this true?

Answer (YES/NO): NO